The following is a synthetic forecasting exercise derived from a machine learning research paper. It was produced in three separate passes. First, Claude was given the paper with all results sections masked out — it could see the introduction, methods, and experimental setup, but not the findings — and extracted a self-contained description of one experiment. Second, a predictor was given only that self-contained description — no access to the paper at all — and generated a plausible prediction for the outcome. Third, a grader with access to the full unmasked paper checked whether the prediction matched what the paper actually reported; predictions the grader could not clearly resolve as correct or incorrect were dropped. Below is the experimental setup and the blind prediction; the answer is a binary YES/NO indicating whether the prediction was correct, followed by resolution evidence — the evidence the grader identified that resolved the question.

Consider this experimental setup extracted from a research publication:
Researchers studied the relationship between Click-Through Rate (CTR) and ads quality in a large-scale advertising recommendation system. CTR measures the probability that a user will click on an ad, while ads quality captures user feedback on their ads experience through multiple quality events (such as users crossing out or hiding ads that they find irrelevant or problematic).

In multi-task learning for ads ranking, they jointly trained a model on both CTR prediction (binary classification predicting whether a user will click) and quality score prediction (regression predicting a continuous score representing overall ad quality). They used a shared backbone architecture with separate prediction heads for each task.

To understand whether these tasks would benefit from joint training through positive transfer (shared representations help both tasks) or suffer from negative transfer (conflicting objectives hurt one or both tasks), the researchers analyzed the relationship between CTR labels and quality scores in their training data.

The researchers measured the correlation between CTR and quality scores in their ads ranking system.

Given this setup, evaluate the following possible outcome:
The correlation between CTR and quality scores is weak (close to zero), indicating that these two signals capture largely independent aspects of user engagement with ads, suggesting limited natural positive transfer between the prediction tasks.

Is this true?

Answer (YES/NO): YES